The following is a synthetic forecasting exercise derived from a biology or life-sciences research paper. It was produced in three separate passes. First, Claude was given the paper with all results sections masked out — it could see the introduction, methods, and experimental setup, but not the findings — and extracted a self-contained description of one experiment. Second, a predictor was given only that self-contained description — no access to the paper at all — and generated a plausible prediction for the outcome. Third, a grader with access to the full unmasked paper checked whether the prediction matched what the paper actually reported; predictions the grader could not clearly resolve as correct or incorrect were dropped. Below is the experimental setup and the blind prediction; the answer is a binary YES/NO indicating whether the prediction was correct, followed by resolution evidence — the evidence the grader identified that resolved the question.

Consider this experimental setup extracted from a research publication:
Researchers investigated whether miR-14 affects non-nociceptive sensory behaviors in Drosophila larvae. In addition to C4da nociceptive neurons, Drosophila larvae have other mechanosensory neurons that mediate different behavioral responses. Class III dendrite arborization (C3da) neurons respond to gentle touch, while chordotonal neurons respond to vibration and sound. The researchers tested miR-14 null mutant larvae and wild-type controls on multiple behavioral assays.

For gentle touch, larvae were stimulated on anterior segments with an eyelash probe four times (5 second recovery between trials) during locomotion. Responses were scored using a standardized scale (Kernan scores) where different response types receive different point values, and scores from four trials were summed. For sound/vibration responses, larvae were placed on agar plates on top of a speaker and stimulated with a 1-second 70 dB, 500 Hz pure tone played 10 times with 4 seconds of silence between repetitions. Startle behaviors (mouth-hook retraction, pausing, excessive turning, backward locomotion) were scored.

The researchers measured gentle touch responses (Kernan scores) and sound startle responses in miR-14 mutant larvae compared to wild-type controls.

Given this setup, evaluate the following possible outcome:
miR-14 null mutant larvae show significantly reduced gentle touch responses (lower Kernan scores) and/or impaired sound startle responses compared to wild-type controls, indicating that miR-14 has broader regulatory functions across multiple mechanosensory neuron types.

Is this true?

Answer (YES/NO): NO